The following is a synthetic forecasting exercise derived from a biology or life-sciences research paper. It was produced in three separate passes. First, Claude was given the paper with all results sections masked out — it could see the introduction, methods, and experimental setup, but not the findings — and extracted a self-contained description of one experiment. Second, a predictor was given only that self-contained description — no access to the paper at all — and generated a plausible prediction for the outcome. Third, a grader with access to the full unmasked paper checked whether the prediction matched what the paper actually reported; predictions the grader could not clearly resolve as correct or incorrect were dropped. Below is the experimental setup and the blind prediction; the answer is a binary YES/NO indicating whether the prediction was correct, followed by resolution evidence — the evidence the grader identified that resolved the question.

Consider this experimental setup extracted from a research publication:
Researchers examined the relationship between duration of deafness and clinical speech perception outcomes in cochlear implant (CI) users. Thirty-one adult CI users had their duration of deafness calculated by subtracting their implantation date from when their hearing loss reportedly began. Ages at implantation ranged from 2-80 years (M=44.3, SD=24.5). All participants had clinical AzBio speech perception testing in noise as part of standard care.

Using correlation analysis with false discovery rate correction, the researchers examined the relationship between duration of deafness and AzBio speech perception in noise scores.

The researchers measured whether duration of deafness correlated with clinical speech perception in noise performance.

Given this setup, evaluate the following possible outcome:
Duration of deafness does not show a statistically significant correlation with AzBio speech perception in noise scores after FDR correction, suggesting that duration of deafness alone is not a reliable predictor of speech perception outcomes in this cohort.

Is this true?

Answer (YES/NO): NO